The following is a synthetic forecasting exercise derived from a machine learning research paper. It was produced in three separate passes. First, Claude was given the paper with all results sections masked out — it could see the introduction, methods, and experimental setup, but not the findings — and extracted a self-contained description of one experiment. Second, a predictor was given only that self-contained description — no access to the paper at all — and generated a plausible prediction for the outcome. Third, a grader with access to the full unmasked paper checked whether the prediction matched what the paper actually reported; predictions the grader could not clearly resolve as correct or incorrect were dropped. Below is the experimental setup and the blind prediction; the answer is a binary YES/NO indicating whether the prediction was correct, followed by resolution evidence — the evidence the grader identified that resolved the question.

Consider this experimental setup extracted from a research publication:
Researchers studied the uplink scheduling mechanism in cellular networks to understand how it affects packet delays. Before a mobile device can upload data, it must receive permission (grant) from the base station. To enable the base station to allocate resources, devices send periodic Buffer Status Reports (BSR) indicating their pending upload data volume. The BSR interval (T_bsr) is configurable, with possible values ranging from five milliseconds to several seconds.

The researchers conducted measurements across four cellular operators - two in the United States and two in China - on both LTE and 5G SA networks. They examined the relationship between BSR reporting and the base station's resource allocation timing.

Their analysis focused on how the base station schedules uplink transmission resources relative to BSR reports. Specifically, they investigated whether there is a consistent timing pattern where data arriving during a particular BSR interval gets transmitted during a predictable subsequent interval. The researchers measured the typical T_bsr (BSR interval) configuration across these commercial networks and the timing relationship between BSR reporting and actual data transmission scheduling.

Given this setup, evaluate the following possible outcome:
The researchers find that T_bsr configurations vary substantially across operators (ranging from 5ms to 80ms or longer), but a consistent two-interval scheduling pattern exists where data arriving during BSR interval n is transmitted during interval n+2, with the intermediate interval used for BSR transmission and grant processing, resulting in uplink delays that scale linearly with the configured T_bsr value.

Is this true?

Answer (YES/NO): NO